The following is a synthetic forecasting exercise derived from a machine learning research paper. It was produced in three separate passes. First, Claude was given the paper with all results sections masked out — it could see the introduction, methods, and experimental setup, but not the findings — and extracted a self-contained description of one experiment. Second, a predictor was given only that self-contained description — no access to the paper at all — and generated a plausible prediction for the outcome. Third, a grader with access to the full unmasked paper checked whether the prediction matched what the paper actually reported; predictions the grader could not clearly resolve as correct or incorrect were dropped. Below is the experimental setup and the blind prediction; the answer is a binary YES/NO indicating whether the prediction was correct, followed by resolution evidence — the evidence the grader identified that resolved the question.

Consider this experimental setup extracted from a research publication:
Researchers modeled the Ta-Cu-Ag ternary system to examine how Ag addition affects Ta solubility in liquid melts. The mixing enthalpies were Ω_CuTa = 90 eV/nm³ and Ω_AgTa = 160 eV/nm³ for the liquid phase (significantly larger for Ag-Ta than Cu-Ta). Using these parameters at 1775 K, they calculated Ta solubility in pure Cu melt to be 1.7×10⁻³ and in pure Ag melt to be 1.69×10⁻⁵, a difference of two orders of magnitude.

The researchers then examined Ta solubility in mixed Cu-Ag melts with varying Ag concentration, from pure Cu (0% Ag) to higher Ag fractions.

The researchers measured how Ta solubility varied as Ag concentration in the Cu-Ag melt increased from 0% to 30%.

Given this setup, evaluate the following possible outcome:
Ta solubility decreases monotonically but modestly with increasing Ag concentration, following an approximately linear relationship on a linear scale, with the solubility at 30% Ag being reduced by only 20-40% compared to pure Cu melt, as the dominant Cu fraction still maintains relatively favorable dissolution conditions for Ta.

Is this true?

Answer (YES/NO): NO